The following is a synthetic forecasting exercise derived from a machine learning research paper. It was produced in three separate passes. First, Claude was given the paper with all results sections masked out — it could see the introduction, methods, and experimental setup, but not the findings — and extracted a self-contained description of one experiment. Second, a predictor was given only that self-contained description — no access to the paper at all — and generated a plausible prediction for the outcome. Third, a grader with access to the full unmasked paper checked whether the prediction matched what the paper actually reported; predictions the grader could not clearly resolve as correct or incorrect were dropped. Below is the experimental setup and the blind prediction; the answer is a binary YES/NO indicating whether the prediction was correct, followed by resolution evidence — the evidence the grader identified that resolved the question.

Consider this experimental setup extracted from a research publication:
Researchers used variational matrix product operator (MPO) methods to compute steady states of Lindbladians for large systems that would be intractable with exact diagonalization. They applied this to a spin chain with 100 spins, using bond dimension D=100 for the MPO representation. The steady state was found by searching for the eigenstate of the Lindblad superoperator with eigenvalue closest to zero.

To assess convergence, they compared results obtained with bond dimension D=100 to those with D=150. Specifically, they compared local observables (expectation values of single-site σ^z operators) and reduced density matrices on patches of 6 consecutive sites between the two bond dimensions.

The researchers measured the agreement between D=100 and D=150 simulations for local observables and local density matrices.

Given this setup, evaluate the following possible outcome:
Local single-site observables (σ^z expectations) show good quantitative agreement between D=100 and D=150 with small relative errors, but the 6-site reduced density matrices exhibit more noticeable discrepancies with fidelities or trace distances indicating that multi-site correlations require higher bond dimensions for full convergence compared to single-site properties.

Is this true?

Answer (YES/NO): NO